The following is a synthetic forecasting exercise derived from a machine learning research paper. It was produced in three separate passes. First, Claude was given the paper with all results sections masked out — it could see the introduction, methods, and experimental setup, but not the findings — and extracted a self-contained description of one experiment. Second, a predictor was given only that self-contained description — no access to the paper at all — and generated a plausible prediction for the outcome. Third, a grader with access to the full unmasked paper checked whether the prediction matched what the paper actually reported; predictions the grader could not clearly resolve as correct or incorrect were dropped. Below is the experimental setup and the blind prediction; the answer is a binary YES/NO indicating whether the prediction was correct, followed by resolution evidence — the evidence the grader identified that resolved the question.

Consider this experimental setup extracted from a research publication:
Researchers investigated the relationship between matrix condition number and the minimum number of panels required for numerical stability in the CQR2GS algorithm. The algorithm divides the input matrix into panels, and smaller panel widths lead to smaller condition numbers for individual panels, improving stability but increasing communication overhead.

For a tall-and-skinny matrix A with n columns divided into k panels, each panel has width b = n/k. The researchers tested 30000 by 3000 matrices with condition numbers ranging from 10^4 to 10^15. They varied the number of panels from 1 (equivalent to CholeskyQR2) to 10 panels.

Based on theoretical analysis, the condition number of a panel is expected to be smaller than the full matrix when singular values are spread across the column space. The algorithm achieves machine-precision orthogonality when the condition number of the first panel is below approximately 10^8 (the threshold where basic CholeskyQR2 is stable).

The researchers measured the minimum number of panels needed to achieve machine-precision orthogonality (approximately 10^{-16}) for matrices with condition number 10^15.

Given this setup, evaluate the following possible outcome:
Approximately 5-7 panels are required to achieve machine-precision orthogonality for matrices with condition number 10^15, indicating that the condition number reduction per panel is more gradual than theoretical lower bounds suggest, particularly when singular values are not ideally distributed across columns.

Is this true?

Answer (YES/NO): NO